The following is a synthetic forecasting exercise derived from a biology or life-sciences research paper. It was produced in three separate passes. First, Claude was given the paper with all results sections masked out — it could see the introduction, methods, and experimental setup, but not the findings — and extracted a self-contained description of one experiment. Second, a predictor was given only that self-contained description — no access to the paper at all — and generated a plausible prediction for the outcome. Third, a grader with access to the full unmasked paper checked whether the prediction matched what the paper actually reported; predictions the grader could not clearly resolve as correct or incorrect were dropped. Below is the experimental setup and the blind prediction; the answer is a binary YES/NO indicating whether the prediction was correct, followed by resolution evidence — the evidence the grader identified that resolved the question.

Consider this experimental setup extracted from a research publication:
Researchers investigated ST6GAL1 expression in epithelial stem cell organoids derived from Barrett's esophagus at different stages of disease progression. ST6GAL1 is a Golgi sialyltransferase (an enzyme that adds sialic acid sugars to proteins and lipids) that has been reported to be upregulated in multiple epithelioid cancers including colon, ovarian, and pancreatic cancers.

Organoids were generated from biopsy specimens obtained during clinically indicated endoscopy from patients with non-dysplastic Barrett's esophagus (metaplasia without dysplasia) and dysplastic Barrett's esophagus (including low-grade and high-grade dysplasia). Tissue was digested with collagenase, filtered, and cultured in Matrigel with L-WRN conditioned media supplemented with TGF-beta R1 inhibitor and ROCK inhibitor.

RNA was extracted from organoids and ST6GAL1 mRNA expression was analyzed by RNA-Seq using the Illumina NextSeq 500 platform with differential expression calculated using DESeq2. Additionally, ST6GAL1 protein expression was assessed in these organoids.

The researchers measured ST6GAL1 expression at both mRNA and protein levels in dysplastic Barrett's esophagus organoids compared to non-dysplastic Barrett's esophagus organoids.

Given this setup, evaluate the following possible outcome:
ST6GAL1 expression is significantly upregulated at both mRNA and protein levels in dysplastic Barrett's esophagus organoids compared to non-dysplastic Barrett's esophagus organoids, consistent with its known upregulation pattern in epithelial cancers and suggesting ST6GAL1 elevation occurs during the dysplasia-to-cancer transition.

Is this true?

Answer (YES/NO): YES